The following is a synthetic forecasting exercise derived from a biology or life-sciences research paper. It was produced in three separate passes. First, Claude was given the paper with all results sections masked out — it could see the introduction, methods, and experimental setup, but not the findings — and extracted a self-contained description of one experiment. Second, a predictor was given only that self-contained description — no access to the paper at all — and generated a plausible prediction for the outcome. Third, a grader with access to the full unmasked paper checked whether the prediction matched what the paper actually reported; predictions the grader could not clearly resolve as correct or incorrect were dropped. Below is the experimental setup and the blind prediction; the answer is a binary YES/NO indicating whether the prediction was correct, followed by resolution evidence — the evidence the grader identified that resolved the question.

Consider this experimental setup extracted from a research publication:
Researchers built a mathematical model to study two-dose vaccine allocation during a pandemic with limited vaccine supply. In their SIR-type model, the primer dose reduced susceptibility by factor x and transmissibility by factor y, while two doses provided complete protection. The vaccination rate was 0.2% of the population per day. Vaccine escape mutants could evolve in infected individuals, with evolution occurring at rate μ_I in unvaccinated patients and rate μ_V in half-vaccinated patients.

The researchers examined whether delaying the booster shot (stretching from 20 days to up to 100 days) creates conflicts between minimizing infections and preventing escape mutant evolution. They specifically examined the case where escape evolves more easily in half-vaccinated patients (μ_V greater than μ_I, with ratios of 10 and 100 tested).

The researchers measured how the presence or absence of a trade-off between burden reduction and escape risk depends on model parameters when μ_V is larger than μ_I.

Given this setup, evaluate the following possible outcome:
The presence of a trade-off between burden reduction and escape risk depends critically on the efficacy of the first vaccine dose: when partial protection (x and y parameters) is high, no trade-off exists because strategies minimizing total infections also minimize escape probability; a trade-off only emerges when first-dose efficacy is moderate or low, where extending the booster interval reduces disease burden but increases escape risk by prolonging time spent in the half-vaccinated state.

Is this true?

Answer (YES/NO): NO